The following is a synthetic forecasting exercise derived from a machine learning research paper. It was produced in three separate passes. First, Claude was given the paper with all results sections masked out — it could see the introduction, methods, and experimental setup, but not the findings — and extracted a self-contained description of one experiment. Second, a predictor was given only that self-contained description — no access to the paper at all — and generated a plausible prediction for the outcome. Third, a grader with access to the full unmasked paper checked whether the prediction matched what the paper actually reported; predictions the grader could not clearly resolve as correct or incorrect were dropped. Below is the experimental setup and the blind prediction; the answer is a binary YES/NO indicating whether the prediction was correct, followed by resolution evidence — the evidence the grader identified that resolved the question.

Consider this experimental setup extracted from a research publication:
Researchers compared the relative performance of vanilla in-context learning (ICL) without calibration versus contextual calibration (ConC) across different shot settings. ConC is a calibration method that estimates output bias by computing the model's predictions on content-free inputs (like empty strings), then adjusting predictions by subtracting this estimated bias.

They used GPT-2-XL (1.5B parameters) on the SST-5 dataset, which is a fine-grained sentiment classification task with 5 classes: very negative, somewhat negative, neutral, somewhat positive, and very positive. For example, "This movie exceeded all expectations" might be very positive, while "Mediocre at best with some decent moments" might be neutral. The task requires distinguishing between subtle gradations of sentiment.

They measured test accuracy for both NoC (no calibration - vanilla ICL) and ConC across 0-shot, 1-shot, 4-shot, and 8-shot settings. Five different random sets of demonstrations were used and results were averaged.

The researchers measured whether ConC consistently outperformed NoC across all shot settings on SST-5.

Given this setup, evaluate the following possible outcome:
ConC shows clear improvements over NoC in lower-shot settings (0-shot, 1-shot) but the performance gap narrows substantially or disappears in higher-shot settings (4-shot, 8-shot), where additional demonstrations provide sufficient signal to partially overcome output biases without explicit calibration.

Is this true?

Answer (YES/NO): NO